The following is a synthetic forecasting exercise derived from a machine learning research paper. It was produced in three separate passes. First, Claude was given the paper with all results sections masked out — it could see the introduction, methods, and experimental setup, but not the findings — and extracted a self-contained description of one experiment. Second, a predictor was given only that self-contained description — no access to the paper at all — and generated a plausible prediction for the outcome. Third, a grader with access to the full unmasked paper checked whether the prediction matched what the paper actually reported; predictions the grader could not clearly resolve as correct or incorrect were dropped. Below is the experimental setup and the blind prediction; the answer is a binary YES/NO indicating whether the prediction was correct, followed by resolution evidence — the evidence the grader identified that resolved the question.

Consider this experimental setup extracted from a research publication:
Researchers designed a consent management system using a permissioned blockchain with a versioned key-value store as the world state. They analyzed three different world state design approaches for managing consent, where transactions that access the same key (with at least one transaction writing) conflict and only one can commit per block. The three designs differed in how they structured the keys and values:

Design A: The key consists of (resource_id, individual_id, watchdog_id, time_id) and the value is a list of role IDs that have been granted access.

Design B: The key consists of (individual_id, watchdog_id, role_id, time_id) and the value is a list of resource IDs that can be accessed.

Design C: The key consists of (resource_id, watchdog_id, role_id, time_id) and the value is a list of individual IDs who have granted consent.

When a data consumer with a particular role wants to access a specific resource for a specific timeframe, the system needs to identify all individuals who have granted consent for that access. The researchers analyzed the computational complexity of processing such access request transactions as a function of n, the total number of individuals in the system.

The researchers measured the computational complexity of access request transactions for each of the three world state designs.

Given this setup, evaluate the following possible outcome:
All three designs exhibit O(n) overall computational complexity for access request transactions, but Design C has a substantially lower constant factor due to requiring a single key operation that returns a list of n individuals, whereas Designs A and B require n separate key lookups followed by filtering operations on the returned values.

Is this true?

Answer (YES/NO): NO